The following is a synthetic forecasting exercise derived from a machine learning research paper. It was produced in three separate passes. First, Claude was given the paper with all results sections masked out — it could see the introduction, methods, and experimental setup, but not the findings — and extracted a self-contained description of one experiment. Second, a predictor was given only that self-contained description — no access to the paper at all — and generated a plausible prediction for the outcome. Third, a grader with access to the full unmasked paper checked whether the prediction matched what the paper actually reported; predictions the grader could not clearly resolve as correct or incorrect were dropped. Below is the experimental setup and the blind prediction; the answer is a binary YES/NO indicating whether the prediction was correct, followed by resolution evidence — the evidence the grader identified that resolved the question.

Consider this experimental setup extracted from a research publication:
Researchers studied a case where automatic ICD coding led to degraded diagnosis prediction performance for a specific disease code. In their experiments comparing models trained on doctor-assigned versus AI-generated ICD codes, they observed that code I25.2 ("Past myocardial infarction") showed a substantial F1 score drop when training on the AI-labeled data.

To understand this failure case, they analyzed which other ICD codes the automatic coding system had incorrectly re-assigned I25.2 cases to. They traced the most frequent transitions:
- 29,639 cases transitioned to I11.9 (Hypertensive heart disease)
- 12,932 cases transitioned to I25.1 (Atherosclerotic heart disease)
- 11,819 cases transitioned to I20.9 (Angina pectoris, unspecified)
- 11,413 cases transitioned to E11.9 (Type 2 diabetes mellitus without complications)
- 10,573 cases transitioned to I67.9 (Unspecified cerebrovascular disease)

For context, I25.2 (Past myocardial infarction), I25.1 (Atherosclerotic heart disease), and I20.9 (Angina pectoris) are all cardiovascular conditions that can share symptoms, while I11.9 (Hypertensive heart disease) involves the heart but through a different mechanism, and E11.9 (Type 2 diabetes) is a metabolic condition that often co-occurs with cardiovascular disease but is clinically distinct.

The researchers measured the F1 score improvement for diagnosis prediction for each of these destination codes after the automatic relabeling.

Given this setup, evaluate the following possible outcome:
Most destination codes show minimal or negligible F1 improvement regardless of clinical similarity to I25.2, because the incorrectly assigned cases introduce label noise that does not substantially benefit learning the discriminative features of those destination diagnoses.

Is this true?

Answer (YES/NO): NO